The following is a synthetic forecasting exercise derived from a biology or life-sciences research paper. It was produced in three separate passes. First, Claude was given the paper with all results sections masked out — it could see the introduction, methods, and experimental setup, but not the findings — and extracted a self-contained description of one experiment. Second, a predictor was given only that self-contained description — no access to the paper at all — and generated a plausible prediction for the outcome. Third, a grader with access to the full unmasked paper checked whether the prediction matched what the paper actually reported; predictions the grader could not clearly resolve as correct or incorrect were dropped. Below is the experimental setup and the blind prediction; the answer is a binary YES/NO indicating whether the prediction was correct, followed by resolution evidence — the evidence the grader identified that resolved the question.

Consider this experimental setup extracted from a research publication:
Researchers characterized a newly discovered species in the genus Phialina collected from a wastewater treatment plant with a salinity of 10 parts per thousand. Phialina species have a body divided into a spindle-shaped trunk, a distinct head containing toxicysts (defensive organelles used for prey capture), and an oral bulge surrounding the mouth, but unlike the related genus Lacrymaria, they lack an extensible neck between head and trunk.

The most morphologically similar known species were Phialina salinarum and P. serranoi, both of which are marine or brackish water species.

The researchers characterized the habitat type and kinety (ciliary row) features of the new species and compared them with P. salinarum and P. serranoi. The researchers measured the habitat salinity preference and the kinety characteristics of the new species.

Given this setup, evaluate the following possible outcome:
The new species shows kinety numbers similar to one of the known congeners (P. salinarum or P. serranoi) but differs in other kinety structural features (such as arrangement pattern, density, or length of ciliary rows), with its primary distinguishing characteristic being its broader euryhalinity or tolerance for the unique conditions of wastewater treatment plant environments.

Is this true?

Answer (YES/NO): NO